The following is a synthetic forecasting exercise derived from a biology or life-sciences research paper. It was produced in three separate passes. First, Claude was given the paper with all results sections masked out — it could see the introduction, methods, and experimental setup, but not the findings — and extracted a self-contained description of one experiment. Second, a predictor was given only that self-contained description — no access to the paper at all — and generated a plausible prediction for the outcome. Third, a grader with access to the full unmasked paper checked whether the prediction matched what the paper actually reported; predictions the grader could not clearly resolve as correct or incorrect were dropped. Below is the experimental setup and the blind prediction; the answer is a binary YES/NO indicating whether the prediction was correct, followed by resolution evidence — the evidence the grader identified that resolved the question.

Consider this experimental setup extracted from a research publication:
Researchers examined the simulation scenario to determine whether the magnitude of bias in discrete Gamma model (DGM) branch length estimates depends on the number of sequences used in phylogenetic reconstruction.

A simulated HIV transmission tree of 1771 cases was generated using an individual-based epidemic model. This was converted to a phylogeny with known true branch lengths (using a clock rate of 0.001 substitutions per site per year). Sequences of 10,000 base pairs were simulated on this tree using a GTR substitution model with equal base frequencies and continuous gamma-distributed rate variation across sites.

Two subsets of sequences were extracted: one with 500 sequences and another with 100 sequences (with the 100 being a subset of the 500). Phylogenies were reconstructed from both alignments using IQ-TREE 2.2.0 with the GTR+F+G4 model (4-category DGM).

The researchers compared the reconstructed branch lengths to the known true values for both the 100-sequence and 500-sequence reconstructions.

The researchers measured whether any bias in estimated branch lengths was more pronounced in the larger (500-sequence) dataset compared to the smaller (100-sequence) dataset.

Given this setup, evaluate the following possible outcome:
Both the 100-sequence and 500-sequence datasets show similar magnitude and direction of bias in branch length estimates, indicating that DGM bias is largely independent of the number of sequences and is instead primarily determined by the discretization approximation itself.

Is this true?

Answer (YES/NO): NO